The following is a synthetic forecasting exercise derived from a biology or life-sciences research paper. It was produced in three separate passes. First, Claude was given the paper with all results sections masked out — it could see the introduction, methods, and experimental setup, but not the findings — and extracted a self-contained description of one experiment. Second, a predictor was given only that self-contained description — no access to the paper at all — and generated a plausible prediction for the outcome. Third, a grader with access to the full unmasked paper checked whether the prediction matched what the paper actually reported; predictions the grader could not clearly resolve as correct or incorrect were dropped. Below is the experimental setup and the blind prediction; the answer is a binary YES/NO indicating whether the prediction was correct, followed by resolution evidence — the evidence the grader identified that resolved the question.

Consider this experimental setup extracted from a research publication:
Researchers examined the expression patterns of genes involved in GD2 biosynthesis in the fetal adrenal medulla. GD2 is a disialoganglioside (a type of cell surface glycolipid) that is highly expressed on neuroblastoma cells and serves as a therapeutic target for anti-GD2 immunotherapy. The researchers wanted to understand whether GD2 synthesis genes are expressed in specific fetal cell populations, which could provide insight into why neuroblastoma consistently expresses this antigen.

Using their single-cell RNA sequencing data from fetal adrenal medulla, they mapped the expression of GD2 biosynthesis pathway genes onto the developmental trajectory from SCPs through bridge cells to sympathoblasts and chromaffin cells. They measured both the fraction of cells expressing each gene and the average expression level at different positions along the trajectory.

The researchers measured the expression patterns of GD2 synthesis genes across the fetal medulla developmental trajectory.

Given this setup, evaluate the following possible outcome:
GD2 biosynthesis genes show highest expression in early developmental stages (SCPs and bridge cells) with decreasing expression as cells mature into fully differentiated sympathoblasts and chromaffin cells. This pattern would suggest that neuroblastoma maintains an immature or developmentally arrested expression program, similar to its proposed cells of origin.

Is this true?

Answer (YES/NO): NO